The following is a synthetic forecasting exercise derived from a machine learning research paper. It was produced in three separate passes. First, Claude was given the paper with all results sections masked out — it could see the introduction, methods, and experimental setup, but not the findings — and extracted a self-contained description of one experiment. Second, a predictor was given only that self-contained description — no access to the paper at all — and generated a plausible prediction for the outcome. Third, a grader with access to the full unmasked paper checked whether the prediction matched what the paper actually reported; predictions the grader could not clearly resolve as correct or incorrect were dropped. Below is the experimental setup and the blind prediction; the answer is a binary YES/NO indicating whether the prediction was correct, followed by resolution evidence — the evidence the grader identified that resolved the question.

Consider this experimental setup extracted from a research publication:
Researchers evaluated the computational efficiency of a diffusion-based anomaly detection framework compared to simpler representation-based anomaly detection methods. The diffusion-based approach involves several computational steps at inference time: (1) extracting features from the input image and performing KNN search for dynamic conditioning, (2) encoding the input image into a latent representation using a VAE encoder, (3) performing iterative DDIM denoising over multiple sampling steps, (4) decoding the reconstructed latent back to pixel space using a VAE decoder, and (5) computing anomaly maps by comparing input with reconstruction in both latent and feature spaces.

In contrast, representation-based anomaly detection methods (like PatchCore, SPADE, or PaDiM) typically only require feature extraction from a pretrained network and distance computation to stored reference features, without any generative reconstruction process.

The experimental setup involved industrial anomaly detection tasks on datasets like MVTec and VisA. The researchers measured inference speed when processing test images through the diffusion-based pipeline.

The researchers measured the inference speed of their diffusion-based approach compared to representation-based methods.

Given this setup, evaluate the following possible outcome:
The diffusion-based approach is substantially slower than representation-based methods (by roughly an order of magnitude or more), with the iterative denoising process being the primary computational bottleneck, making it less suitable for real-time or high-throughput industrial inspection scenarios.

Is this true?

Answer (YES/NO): NO